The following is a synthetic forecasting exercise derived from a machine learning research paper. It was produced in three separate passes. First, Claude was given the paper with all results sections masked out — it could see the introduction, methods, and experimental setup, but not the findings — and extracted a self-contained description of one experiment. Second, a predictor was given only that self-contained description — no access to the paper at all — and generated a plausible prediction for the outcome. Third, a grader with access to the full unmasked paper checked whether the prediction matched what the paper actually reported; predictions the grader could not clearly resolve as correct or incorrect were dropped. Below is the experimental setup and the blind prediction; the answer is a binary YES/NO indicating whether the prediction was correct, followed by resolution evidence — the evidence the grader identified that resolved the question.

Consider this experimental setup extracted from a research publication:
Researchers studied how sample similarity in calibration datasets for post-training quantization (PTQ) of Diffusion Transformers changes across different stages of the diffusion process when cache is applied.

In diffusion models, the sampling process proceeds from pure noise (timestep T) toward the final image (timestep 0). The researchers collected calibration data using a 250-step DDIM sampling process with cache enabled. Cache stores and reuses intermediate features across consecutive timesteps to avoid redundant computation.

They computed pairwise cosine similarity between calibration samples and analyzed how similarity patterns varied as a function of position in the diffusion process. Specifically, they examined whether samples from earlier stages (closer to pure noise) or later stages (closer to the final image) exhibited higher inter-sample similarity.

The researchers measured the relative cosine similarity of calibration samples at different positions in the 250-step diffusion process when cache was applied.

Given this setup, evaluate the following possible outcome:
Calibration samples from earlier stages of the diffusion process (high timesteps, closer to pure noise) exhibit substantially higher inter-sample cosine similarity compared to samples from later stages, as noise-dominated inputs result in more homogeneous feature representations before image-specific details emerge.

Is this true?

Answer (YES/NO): NO